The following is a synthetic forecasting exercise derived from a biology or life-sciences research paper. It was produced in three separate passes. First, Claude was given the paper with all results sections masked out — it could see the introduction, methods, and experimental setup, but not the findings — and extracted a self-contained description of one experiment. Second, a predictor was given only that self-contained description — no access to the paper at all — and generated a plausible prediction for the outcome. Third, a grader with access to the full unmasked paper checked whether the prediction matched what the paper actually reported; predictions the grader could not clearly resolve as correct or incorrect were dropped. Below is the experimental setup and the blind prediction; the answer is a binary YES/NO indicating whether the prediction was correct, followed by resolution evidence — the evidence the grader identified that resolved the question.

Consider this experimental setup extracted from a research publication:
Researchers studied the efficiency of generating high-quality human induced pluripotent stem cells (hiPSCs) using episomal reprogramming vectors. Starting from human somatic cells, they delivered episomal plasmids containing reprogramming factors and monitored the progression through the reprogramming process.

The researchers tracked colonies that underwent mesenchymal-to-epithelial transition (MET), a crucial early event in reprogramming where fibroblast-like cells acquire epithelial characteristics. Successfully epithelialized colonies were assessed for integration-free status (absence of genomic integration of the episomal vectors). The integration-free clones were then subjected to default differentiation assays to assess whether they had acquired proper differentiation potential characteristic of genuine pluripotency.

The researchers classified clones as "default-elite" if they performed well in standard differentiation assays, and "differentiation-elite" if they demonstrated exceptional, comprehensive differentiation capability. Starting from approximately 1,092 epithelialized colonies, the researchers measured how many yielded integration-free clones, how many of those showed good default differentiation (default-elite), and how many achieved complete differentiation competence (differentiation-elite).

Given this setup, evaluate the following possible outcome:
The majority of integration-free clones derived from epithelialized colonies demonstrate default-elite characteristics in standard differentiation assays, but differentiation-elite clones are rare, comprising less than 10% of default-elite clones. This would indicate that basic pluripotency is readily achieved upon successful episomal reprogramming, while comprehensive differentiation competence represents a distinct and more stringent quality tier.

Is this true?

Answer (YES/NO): NO